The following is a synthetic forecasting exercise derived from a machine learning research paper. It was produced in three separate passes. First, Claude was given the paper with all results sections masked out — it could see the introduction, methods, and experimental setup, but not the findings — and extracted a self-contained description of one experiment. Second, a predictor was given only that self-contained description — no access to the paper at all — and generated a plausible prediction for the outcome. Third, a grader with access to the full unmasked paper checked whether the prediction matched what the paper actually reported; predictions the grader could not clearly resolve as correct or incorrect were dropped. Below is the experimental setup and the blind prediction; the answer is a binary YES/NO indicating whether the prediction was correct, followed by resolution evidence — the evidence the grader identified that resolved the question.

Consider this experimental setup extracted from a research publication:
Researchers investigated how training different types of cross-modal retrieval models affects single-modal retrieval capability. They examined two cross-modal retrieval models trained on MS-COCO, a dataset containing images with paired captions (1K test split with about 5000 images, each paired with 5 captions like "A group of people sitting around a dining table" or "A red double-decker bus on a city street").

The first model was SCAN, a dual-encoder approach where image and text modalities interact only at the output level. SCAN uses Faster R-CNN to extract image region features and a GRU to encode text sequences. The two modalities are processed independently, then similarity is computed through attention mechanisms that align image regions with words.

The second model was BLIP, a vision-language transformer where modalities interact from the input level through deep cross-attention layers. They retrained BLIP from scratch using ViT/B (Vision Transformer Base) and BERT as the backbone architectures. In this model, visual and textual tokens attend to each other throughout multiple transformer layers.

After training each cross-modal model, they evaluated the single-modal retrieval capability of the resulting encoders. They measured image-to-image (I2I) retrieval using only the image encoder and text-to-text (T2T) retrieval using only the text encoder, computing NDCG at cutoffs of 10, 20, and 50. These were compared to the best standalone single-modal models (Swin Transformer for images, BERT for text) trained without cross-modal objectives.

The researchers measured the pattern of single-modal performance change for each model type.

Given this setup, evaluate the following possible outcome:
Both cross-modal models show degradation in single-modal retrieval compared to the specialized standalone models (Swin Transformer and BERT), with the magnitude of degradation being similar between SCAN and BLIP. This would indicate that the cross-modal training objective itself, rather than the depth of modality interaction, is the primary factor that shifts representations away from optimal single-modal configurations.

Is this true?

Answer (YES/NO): NO